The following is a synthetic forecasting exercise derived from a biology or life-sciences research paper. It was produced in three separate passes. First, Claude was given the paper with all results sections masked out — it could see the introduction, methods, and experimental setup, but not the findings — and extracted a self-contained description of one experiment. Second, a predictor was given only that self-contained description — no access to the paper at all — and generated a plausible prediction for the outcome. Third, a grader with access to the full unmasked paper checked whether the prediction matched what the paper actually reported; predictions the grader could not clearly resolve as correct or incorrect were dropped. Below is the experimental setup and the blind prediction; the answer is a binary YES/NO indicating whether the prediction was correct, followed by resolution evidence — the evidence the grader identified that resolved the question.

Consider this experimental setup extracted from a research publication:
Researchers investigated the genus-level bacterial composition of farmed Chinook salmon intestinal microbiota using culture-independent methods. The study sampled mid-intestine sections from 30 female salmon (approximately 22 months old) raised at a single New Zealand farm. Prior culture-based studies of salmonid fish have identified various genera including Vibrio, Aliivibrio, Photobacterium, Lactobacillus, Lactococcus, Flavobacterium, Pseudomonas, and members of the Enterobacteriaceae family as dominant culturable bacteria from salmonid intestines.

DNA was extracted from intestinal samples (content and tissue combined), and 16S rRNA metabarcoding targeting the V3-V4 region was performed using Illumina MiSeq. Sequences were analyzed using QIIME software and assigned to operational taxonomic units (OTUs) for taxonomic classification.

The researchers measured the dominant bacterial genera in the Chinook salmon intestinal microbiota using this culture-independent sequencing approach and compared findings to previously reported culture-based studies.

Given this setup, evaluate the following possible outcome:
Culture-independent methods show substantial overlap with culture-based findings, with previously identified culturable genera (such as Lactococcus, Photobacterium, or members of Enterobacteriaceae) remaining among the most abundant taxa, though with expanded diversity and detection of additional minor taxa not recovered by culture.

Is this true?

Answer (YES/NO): NO